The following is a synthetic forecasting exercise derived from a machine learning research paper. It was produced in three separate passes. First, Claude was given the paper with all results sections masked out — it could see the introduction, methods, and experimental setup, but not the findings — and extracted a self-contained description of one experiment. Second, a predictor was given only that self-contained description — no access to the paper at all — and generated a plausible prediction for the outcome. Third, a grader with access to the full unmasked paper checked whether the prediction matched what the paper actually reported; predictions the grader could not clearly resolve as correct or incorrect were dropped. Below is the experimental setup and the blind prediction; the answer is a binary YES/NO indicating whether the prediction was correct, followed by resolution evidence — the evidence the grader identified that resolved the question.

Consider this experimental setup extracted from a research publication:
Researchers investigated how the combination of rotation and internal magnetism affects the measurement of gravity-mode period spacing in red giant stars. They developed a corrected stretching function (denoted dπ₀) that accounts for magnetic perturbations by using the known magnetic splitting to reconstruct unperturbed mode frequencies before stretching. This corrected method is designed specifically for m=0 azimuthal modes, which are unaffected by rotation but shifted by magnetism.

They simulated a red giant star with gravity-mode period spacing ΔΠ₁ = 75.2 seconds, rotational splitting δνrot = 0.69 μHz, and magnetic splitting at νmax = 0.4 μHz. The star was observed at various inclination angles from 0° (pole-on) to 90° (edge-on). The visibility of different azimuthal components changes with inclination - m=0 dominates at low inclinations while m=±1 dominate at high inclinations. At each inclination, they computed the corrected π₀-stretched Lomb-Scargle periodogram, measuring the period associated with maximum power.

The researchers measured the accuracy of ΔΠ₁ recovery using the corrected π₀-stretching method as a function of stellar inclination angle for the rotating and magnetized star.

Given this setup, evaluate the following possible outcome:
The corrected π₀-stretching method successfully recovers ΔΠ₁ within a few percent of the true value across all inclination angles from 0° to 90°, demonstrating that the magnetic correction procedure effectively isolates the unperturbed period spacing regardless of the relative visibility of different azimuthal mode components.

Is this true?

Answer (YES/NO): NO